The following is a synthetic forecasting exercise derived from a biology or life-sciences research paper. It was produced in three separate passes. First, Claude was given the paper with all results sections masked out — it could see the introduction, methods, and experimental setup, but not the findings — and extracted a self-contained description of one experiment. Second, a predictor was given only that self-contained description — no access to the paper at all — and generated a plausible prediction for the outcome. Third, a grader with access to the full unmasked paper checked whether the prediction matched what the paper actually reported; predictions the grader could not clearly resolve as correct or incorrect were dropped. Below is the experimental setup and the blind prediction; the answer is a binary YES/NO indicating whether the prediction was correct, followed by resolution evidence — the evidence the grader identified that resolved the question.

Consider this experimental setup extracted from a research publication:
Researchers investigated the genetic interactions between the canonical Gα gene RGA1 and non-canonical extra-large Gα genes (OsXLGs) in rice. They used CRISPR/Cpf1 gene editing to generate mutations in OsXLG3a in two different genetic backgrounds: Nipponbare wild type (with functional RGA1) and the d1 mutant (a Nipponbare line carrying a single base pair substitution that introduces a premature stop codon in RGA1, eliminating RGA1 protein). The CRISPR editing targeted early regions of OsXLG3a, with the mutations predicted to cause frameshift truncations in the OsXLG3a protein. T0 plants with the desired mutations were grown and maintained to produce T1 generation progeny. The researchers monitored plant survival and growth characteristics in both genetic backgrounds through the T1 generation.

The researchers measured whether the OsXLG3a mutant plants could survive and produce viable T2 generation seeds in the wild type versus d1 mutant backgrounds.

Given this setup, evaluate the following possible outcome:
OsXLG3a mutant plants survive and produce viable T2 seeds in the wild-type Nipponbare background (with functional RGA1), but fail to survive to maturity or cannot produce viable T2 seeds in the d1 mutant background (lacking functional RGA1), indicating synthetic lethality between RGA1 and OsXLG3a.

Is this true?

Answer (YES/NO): NO